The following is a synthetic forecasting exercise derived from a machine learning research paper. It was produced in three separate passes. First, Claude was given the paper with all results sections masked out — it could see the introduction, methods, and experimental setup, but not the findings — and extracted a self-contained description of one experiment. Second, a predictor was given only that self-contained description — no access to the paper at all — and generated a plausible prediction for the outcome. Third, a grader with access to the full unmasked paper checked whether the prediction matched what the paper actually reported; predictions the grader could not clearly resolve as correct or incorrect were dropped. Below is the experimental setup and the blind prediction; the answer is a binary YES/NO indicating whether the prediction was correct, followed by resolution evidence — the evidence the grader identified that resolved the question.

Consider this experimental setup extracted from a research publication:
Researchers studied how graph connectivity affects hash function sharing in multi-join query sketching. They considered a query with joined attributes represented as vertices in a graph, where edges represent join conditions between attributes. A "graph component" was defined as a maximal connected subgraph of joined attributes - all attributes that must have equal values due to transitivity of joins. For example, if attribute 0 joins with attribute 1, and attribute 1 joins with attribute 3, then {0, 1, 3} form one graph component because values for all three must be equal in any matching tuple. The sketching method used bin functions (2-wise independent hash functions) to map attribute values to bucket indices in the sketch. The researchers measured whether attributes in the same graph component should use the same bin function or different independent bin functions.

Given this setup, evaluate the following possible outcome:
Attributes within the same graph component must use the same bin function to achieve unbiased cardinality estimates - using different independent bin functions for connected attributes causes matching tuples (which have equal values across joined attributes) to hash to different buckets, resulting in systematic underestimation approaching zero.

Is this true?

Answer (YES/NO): YES